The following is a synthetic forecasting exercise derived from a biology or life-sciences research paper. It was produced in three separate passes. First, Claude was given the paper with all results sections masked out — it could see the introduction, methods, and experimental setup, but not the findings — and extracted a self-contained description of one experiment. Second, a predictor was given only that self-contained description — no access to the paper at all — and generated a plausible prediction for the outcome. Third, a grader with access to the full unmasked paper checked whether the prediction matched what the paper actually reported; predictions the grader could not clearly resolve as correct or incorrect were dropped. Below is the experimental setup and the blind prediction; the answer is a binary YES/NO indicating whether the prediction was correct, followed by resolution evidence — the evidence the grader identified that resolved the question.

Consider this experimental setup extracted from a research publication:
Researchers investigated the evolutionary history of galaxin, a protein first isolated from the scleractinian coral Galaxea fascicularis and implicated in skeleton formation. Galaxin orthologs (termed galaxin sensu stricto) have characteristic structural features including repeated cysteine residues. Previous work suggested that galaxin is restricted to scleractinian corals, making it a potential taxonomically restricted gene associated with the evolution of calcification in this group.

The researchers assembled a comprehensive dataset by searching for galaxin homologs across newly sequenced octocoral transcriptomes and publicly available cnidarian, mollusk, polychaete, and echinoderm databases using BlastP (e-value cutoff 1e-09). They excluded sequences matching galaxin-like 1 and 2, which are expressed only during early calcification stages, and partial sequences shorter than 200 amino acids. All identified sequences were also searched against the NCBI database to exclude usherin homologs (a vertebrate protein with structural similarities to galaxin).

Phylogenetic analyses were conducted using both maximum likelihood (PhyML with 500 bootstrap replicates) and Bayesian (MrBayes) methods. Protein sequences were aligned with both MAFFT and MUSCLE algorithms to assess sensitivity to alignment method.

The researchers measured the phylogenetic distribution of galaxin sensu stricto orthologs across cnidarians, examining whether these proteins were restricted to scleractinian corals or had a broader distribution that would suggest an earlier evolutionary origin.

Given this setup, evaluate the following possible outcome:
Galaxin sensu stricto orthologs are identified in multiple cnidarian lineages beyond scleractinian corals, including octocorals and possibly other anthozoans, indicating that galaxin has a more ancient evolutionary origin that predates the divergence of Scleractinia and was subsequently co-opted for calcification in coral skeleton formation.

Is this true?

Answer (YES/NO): NO